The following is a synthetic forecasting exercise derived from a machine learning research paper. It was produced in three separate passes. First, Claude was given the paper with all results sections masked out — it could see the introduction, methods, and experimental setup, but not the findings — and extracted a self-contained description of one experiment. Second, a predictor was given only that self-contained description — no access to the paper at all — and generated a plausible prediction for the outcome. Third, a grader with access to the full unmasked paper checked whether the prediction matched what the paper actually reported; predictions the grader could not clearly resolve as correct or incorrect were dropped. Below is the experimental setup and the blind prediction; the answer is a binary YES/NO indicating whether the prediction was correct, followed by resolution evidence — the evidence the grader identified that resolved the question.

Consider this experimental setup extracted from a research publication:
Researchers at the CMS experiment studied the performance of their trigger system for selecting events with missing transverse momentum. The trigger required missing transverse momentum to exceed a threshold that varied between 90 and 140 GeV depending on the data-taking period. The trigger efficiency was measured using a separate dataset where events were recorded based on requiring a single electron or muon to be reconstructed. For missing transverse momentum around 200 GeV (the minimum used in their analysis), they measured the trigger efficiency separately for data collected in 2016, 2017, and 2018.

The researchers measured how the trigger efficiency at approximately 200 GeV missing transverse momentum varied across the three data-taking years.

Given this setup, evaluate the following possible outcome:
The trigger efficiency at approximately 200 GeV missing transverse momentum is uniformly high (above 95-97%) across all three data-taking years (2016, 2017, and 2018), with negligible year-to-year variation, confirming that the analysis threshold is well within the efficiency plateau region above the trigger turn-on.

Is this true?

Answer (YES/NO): NO